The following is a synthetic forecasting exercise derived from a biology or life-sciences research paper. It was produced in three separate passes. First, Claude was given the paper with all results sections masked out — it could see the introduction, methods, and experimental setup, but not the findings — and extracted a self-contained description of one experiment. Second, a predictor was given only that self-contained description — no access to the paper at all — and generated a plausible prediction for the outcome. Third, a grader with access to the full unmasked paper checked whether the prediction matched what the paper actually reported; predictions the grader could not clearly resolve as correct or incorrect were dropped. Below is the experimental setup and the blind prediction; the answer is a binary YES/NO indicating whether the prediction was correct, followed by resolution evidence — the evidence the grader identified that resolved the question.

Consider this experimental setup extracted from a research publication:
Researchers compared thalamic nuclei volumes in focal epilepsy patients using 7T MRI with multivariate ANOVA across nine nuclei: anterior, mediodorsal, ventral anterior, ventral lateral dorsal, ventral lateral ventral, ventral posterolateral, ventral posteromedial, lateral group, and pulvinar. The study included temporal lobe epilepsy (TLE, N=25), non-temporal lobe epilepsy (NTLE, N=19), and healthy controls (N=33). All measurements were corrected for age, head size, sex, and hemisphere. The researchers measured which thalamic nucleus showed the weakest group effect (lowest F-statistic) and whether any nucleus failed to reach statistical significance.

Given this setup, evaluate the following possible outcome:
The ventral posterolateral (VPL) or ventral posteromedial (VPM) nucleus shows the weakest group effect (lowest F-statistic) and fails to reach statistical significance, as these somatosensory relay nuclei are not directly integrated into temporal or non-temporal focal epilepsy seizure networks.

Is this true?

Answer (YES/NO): NO